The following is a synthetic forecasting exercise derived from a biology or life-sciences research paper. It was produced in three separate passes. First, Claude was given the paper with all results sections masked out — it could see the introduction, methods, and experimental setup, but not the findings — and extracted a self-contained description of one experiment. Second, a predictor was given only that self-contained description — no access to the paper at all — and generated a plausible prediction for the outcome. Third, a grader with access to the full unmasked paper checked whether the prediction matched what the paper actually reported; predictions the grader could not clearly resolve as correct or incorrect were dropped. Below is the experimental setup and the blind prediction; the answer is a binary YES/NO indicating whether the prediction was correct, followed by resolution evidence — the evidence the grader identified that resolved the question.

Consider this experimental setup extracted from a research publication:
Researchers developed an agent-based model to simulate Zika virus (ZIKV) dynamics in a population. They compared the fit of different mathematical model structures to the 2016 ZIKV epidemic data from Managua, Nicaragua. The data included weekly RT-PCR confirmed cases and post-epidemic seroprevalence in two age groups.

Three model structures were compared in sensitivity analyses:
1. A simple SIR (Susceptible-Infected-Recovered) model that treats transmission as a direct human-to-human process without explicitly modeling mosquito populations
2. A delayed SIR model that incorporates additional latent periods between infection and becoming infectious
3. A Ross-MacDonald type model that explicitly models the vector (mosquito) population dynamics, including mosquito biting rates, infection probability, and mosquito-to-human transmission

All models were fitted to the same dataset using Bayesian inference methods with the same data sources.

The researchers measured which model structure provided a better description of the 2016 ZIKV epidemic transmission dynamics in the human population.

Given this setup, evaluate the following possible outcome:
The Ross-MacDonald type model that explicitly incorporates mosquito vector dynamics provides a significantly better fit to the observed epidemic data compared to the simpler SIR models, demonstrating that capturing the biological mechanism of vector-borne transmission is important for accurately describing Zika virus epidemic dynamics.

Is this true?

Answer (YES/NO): NO